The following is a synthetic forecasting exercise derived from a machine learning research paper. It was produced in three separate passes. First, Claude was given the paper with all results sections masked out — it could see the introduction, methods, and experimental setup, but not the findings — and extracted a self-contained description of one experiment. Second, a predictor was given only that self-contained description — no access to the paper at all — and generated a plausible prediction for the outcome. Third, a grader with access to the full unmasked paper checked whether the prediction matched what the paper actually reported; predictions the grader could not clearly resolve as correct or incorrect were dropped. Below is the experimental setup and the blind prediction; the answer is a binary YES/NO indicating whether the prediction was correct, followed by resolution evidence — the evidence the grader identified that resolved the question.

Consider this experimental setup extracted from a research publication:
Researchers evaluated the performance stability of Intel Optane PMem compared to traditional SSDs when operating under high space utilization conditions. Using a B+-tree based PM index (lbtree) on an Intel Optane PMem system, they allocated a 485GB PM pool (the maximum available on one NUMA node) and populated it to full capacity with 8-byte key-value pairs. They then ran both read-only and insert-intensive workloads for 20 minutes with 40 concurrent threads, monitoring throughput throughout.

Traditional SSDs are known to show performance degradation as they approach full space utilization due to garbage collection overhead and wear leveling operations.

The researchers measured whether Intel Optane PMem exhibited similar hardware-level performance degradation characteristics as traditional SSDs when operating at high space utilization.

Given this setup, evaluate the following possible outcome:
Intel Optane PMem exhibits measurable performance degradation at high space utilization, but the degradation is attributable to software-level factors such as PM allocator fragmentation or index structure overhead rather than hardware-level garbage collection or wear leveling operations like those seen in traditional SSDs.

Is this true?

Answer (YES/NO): YES